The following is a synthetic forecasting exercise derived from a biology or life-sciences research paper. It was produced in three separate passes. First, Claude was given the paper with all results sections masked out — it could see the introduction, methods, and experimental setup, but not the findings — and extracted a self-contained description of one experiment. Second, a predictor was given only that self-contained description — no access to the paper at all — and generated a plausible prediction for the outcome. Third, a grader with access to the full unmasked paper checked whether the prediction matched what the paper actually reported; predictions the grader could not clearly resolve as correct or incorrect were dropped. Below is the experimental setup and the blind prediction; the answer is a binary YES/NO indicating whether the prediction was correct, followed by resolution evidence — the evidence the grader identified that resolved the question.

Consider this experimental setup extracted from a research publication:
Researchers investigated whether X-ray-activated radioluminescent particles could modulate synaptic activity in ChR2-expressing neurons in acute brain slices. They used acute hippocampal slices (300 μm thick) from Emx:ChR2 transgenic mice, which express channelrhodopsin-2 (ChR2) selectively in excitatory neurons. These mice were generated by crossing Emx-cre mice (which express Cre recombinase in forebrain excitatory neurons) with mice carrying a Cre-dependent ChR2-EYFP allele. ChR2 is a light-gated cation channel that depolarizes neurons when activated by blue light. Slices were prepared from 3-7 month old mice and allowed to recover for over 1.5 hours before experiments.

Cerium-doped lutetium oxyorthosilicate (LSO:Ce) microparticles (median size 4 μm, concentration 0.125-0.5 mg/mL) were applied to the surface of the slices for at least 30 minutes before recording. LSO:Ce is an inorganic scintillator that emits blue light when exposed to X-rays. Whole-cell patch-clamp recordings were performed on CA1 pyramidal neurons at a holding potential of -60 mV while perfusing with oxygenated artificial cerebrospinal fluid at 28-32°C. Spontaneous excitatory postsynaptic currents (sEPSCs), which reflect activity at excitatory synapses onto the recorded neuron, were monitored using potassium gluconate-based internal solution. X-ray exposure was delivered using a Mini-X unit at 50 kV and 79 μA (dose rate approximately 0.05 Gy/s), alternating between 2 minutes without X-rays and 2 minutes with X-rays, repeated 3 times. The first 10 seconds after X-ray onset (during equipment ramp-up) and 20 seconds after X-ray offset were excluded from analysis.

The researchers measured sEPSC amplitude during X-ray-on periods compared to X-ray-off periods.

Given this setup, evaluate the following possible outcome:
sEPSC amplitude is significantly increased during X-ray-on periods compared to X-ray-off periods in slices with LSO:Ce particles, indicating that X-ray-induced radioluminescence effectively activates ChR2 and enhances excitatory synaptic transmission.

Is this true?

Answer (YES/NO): YES